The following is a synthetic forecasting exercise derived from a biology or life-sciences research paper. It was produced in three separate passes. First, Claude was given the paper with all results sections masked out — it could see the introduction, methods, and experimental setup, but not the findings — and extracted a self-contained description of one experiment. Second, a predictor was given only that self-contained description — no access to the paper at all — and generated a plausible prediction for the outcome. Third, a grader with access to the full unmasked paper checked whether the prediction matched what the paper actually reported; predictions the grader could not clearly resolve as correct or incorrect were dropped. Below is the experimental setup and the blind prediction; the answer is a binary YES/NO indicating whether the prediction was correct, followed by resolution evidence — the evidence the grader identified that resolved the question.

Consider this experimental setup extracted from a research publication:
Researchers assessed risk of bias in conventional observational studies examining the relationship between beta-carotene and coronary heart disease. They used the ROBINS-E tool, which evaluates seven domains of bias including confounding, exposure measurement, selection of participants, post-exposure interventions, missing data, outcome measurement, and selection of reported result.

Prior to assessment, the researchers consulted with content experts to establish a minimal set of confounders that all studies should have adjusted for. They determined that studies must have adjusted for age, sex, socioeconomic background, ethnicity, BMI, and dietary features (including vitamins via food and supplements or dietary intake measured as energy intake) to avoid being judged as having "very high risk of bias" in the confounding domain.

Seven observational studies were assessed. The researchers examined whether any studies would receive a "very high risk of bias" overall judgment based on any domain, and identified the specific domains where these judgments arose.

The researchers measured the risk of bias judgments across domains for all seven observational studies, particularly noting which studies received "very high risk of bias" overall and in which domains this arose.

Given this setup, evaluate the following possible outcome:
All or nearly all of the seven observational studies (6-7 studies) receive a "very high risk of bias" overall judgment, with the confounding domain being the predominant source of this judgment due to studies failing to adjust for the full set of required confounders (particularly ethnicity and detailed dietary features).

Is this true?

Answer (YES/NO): NO